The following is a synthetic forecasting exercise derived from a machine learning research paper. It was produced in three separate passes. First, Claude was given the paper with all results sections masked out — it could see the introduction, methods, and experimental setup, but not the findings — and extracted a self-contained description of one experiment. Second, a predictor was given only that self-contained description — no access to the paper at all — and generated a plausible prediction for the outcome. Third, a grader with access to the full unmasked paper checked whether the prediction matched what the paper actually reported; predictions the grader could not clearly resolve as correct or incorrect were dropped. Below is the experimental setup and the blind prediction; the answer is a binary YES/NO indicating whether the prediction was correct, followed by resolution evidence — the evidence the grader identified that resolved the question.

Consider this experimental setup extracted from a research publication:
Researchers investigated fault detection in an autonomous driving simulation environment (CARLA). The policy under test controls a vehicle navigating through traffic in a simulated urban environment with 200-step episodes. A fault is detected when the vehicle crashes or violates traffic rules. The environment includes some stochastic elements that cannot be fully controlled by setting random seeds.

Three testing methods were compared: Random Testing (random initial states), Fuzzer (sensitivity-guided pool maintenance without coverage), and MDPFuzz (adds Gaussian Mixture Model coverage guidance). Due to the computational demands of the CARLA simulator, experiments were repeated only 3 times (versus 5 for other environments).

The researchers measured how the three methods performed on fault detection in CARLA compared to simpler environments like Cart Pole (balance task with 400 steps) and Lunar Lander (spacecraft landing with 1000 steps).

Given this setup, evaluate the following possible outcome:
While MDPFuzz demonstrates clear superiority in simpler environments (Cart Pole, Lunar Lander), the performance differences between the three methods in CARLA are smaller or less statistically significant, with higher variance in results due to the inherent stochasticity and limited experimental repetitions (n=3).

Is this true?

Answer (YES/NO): NO